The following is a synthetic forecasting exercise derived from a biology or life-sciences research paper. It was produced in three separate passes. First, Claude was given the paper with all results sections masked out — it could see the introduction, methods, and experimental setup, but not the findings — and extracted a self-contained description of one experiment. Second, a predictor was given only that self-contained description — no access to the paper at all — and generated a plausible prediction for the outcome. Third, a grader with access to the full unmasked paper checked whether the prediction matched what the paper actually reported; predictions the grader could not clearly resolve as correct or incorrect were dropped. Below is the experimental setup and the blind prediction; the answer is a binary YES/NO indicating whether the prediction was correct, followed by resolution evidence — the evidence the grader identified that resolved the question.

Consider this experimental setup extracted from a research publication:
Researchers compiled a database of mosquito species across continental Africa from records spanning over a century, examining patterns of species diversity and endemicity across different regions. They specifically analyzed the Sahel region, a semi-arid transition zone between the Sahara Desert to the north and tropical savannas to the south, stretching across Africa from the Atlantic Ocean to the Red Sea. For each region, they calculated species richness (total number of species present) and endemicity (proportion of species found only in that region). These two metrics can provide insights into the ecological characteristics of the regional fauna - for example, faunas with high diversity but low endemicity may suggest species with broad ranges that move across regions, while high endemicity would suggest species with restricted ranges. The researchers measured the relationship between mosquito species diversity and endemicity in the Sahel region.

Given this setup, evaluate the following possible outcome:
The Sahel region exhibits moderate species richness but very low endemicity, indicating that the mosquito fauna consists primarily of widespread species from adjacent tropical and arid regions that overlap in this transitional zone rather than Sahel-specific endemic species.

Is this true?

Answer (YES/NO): YES